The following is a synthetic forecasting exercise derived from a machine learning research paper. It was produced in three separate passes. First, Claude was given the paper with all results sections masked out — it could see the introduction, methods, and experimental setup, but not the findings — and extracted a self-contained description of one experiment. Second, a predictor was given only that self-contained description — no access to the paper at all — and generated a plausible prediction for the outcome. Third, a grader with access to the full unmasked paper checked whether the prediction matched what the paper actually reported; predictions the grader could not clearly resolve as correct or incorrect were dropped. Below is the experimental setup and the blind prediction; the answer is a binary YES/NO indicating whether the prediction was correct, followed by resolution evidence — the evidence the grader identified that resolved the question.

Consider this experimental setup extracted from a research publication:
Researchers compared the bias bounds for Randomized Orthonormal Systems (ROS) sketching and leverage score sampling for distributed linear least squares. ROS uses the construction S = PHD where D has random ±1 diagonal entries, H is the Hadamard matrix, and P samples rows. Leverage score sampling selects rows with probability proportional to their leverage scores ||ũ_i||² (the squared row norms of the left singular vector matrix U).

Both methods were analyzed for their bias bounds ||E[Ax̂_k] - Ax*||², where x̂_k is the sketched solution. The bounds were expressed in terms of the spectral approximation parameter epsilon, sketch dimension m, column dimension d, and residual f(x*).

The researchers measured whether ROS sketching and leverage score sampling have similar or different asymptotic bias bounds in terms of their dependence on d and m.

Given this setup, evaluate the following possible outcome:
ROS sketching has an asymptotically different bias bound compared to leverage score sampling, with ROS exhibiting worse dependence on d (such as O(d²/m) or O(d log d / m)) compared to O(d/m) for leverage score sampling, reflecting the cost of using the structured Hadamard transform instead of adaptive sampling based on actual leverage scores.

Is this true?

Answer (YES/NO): NO